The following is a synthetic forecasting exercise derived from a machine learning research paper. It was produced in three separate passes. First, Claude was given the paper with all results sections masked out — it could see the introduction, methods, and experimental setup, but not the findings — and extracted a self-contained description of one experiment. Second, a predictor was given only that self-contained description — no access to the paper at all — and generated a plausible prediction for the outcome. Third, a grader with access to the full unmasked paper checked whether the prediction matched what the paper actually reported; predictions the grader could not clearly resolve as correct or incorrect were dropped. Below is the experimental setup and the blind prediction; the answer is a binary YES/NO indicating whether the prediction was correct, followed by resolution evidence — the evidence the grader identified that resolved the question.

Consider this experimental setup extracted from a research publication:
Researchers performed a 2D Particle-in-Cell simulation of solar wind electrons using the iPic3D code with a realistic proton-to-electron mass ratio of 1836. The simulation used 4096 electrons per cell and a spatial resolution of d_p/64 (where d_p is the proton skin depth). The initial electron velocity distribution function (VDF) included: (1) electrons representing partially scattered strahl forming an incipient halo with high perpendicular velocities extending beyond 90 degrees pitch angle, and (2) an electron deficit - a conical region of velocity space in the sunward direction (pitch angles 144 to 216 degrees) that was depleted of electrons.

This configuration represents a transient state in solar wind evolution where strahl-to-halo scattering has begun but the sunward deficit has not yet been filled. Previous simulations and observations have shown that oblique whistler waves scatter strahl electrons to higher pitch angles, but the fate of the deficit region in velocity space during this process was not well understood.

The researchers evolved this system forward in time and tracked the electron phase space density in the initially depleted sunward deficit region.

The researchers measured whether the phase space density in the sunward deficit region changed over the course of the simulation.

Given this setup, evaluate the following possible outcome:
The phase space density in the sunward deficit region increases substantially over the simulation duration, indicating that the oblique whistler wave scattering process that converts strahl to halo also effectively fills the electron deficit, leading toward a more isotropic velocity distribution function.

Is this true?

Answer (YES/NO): NO